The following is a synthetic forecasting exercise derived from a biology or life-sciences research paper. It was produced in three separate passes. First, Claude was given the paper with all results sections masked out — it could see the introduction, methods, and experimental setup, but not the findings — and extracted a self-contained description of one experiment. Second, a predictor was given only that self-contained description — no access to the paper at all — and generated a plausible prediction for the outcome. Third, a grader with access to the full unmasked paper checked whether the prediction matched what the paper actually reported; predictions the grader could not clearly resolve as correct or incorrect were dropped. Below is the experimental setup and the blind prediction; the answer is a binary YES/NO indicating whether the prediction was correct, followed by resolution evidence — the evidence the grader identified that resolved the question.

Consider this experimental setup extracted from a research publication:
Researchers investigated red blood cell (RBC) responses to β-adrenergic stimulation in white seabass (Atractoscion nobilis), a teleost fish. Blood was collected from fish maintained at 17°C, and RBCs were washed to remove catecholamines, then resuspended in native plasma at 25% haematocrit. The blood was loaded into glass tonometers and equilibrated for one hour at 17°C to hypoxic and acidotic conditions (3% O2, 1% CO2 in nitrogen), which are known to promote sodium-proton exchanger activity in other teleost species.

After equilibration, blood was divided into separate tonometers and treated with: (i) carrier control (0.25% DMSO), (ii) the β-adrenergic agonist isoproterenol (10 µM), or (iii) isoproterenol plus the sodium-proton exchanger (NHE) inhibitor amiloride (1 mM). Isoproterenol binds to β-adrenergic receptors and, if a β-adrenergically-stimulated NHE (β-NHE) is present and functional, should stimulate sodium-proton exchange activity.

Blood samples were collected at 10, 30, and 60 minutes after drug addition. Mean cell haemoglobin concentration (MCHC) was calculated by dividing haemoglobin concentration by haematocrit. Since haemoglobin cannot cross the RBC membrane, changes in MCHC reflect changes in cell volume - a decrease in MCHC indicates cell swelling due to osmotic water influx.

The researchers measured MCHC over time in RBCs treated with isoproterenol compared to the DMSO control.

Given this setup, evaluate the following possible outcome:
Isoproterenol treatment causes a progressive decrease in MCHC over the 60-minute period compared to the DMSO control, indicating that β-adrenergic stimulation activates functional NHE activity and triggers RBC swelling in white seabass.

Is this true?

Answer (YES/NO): NO